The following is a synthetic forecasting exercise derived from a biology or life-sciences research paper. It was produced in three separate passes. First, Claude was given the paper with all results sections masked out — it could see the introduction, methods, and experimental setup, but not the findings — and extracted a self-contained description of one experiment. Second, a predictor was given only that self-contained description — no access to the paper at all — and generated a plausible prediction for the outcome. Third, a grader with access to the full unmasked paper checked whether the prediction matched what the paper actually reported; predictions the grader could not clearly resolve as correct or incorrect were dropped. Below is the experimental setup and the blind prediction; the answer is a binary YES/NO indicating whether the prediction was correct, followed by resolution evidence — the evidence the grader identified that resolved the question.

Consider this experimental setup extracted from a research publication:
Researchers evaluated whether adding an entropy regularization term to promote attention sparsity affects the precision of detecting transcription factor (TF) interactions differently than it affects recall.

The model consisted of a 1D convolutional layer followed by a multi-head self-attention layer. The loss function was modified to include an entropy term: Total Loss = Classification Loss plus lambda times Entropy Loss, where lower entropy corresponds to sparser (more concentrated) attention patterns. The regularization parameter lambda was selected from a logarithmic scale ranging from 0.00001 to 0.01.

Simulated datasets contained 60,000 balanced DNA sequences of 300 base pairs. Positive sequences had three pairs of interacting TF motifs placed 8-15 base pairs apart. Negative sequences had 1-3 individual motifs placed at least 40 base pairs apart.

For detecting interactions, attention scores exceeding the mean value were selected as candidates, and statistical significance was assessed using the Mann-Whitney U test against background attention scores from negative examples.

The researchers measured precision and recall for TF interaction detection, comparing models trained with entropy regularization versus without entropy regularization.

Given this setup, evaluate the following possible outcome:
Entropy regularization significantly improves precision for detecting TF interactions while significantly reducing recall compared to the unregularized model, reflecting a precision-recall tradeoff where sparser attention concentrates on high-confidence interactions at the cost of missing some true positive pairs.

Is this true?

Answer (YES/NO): NO